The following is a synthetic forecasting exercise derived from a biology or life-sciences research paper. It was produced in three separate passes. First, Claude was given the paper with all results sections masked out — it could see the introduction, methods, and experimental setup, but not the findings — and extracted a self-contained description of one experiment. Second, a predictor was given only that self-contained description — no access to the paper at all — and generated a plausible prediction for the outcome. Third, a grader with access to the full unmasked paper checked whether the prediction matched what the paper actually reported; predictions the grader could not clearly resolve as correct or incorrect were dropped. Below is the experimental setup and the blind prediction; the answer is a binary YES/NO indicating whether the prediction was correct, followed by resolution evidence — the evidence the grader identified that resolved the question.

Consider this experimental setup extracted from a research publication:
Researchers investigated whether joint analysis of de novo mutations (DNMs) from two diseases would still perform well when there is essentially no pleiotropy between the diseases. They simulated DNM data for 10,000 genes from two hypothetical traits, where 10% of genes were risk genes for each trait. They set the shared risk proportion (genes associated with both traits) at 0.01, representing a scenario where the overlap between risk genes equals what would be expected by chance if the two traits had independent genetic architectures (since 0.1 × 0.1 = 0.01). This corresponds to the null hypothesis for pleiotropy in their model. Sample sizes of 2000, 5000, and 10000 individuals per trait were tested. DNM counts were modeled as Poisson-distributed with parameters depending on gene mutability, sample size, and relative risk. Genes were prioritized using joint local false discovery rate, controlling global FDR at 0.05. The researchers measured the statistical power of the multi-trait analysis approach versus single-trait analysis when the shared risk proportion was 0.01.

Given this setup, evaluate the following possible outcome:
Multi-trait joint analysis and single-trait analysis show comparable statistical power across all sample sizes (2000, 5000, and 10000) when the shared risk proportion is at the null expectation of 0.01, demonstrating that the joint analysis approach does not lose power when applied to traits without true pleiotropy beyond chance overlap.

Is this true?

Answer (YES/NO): YES